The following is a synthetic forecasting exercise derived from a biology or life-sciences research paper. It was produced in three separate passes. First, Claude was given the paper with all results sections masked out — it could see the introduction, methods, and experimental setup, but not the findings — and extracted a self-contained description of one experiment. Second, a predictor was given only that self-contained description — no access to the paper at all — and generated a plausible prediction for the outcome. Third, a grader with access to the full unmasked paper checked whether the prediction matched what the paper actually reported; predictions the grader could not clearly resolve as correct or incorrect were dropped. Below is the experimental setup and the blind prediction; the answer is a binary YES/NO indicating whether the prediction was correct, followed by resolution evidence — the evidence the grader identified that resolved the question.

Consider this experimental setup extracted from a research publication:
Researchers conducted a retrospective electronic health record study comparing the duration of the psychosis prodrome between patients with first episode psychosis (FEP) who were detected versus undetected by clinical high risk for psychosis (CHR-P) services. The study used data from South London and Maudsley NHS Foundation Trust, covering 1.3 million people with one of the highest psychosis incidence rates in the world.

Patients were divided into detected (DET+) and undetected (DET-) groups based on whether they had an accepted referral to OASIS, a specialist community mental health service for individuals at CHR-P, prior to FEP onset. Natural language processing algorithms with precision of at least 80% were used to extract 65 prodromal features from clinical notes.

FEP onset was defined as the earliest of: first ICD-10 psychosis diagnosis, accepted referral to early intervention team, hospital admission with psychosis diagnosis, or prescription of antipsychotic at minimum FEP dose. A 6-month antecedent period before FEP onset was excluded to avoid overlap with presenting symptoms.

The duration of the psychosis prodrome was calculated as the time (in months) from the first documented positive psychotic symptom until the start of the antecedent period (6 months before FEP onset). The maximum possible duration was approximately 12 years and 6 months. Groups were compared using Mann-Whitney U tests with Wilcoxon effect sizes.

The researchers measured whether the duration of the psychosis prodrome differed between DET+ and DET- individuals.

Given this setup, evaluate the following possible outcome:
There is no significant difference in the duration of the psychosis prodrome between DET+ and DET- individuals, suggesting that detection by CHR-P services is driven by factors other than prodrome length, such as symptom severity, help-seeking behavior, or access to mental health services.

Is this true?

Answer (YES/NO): YES